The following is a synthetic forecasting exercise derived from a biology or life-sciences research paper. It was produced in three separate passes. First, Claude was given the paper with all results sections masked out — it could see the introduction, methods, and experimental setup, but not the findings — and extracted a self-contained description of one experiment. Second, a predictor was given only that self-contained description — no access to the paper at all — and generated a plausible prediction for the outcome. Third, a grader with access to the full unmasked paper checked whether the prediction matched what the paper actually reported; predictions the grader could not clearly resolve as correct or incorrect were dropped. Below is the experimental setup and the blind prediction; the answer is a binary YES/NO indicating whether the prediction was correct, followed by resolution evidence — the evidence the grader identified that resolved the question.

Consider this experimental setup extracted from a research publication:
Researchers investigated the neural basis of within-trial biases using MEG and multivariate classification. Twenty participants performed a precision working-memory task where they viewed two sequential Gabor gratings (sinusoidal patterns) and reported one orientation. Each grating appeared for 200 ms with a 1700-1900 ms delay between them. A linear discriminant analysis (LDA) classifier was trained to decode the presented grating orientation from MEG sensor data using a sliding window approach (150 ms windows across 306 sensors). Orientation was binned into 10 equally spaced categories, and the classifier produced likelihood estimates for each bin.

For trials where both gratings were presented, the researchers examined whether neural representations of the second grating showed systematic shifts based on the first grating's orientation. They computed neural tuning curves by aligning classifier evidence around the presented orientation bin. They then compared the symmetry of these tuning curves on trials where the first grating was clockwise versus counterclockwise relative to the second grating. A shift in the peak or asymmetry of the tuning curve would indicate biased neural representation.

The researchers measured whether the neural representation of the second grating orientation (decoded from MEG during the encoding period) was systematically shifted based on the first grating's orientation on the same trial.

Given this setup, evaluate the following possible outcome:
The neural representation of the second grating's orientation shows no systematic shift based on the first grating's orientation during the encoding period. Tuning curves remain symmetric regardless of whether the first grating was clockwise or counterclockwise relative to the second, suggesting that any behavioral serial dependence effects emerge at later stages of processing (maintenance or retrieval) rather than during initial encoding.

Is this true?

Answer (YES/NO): NO